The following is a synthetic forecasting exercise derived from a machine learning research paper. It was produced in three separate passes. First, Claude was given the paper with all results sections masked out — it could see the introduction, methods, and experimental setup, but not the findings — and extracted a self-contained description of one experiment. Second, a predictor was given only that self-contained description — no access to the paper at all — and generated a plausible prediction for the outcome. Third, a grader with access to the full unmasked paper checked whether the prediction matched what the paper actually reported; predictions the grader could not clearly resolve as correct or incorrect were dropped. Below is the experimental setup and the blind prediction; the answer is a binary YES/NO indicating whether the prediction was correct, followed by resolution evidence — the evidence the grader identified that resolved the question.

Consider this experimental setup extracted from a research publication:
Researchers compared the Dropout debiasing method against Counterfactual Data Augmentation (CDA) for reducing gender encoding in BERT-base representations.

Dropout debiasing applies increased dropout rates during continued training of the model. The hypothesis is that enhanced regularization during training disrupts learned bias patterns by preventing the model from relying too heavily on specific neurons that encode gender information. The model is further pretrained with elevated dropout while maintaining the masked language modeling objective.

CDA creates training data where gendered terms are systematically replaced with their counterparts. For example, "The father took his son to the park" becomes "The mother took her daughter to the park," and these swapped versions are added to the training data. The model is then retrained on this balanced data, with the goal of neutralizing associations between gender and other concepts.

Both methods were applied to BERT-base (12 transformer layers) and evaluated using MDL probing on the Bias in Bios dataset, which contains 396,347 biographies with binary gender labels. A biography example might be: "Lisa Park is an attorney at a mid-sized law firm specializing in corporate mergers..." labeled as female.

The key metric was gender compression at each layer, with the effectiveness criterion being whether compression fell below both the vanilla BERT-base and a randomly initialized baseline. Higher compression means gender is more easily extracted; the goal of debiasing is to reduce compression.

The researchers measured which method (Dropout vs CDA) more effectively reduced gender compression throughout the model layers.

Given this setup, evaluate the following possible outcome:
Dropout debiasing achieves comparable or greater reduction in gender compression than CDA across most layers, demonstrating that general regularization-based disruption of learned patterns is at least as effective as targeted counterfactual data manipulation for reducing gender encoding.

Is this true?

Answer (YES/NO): NO